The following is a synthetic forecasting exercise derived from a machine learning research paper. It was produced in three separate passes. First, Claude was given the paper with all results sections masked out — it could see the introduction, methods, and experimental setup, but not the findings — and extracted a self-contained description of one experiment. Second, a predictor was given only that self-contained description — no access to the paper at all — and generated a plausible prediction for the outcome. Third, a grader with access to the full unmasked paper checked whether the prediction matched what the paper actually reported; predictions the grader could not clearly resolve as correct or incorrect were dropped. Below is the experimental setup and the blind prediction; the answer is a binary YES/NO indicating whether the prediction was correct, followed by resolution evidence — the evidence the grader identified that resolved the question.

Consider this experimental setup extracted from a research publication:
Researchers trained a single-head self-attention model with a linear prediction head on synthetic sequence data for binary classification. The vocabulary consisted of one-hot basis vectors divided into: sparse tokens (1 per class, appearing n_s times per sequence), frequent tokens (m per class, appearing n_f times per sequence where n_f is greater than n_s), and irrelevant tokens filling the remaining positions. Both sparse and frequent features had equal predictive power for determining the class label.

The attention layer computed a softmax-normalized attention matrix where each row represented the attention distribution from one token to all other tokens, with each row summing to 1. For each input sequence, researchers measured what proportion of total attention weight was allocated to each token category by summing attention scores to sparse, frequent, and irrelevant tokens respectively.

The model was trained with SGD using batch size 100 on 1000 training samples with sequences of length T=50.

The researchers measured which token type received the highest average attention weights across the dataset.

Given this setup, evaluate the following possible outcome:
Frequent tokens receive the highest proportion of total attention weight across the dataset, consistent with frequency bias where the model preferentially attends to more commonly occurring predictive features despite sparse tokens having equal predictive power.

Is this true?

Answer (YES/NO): NO